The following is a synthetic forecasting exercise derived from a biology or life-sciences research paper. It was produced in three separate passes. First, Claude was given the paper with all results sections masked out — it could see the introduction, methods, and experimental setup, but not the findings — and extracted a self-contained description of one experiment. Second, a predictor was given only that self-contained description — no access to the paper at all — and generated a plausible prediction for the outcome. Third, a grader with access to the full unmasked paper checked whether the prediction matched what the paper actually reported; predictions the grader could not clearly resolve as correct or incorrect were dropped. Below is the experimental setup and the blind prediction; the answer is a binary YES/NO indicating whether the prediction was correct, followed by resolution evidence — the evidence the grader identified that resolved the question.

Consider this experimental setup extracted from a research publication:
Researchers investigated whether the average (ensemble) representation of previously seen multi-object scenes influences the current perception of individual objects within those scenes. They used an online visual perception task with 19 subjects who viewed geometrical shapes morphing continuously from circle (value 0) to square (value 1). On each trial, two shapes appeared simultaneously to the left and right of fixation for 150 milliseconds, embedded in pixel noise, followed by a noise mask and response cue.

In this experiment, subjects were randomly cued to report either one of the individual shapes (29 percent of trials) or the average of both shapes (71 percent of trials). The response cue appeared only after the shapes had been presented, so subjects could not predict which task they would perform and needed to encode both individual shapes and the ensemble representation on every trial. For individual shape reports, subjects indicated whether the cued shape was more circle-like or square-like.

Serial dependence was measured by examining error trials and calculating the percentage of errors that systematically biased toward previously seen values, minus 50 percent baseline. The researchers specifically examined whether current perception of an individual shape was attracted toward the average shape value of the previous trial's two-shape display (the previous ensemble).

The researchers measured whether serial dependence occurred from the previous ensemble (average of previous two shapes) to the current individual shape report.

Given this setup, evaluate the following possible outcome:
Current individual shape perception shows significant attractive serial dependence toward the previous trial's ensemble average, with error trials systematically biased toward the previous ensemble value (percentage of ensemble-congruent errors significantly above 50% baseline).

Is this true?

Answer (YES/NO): NO